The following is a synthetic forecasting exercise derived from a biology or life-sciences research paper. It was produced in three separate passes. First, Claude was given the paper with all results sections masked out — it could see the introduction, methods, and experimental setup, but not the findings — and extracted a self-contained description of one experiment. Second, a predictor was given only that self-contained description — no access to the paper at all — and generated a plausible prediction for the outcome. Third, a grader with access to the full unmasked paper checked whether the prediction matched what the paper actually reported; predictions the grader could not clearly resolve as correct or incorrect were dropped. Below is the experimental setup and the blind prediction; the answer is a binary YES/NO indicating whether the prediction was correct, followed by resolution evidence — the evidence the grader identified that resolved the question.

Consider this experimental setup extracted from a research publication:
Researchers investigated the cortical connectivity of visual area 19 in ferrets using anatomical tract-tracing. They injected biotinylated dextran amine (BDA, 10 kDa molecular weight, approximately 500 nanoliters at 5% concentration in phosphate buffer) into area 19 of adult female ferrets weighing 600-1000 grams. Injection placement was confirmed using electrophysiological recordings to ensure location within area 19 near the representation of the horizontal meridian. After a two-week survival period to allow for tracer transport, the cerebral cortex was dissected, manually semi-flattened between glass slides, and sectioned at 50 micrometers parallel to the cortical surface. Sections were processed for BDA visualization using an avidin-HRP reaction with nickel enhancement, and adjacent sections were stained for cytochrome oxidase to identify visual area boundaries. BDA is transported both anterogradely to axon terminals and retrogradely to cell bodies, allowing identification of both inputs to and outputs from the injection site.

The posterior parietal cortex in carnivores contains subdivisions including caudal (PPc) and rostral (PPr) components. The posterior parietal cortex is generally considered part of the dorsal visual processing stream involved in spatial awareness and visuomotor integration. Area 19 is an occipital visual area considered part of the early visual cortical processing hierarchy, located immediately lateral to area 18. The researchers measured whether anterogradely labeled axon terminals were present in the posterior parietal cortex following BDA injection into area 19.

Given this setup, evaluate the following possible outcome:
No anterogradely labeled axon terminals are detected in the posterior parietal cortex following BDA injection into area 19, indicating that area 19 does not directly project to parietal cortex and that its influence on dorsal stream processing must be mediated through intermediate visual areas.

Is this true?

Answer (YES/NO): NO